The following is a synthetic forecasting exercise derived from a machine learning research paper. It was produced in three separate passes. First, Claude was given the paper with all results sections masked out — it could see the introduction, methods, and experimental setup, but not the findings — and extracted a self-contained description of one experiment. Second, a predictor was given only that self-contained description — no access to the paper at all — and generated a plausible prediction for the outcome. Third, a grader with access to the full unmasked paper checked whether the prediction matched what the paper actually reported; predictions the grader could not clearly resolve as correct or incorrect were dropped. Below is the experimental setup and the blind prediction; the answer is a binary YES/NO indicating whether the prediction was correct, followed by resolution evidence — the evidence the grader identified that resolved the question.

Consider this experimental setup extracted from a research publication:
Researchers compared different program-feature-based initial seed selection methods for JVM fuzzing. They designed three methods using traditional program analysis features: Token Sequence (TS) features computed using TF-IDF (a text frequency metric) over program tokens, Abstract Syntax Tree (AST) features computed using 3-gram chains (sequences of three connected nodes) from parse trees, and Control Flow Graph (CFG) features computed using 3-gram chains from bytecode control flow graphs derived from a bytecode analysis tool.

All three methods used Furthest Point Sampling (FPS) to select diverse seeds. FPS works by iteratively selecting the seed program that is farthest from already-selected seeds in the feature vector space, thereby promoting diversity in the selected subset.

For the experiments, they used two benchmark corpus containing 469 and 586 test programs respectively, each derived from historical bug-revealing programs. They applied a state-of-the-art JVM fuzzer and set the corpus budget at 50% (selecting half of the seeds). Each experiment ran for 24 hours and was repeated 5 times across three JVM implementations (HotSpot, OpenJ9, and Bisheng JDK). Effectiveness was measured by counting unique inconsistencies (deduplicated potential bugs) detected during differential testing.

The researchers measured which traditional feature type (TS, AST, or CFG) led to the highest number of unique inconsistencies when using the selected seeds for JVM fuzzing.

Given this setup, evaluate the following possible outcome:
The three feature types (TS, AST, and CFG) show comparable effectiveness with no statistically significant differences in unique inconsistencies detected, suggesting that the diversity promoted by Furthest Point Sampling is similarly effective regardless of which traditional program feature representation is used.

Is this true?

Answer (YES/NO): NO